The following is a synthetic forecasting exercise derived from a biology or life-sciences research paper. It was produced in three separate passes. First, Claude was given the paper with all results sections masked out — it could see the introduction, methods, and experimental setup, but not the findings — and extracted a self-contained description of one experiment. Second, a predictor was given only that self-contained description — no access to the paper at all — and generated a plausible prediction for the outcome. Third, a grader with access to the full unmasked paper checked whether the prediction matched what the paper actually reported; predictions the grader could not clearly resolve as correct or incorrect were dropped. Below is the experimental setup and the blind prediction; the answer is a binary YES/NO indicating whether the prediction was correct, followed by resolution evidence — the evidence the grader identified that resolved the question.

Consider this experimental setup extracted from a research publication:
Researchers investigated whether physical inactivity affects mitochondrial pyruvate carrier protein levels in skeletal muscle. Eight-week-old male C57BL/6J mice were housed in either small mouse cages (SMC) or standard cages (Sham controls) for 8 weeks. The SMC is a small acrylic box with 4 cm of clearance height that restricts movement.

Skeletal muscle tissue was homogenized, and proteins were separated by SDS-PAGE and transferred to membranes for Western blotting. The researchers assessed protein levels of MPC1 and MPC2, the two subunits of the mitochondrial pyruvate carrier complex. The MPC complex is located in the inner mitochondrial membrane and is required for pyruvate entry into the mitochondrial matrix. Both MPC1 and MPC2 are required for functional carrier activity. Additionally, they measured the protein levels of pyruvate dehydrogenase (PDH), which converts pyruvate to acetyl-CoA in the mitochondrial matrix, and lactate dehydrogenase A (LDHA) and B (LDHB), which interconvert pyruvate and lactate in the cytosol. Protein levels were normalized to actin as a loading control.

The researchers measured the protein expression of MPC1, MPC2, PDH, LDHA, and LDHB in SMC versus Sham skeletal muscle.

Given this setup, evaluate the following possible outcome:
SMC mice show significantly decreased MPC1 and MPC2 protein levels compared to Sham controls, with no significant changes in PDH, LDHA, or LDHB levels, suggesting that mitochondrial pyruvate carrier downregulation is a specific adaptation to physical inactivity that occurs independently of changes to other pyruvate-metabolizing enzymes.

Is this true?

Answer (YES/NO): NO